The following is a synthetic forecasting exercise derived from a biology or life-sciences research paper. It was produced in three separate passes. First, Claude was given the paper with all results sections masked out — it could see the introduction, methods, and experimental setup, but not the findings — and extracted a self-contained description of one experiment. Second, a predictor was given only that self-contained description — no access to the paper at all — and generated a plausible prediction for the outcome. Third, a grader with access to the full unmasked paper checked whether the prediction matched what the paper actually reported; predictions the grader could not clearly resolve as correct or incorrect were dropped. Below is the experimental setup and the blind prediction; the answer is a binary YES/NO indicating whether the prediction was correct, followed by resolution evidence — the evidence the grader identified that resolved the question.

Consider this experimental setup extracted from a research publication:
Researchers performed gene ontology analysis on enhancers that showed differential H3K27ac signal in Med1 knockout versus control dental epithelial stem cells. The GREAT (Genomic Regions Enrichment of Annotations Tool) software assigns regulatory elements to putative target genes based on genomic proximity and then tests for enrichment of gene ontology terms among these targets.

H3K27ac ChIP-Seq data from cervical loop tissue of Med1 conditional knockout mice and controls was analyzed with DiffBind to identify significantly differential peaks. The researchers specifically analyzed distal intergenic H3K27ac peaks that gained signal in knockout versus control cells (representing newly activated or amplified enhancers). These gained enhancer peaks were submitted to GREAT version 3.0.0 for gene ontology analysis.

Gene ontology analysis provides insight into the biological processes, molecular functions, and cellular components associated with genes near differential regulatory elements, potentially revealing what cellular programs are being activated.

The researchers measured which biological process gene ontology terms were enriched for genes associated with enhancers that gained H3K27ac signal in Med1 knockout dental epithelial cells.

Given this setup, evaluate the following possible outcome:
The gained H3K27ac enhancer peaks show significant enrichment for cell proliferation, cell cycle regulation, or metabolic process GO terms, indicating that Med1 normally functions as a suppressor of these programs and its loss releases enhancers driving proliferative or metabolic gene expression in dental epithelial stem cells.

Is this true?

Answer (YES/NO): NO